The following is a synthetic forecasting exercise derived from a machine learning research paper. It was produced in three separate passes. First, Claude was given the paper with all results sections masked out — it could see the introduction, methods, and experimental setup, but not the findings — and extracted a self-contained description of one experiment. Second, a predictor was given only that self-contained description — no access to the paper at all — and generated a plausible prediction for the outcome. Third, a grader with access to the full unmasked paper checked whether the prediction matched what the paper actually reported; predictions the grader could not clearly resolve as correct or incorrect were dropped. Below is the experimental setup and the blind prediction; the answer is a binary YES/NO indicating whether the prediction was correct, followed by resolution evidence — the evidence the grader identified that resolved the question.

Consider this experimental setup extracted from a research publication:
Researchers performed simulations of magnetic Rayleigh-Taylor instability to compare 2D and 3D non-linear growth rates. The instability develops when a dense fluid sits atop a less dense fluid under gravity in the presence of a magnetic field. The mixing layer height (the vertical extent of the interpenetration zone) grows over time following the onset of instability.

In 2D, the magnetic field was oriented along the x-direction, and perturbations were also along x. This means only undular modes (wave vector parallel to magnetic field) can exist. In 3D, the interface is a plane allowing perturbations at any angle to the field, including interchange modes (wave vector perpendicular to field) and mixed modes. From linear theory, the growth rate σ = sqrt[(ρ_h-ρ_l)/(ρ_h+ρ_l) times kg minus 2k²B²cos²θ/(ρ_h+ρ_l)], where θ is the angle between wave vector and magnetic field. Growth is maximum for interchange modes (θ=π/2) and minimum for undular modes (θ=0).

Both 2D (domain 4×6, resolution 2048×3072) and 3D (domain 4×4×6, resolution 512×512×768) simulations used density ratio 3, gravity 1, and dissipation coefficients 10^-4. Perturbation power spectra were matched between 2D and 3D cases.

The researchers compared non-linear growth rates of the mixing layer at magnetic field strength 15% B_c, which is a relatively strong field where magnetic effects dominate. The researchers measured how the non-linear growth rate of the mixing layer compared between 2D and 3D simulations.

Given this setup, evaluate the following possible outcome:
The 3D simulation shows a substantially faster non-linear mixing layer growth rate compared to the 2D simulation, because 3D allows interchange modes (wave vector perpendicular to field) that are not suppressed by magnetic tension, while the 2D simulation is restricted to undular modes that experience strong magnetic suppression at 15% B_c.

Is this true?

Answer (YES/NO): YES